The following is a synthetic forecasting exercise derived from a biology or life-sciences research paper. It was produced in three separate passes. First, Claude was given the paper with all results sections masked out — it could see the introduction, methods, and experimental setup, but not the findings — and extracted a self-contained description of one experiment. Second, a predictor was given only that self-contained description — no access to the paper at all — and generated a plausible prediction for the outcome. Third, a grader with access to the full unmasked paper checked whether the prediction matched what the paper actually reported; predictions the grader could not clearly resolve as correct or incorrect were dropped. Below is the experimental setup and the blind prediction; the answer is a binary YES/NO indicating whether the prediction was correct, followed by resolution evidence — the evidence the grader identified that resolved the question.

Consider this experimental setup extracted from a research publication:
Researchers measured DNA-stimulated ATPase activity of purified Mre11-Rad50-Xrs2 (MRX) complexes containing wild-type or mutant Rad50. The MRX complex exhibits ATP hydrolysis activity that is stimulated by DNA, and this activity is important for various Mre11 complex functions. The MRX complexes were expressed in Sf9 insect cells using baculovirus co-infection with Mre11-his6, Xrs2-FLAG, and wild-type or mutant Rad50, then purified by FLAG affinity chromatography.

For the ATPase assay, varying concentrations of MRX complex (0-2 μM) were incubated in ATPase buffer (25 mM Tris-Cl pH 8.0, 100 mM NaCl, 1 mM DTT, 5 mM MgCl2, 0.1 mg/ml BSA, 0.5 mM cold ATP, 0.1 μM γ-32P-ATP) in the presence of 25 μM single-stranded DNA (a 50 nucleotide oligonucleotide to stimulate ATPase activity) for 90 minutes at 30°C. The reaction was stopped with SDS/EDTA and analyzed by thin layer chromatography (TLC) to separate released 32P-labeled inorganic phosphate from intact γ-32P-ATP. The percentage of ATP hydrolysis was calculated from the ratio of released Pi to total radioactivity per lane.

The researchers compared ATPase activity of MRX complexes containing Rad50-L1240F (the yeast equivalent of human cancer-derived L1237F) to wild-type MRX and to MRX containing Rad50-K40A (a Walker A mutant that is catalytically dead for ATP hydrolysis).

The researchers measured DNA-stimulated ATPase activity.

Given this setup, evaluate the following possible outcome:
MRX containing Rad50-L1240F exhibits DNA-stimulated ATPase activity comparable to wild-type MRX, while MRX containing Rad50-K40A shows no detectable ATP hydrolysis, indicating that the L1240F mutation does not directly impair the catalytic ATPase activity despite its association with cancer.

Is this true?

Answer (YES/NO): NO